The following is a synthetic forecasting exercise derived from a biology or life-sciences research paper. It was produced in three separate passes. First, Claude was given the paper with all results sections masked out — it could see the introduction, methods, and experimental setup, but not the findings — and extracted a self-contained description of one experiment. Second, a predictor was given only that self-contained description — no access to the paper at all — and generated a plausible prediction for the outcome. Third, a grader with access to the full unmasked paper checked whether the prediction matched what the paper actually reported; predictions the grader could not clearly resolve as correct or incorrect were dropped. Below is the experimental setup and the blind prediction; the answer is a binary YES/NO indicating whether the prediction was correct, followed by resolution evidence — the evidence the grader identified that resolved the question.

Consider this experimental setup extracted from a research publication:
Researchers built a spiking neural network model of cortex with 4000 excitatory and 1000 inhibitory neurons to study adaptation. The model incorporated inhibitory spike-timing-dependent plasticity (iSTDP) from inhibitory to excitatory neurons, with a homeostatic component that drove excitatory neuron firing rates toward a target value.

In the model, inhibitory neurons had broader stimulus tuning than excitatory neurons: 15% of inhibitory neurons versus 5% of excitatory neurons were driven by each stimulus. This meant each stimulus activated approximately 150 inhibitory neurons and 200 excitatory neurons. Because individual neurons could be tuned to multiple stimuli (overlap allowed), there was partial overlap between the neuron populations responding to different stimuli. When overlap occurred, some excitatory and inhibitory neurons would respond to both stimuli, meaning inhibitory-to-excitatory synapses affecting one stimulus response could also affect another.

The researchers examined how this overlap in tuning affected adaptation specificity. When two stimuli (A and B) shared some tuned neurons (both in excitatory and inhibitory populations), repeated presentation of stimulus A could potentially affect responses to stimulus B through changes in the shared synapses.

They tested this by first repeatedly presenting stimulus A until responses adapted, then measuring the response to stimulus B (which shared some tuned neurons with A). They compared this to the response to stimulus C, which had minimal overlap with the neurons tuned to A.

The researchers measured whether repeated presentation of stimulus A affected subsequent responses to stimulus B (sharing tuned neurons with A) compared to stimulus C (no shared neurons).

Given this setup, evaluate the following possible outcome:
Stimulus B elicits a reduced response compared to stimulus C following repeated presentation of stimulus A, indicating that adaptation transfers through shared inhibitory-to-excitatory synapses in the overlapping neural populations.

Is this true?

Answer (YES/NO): NO